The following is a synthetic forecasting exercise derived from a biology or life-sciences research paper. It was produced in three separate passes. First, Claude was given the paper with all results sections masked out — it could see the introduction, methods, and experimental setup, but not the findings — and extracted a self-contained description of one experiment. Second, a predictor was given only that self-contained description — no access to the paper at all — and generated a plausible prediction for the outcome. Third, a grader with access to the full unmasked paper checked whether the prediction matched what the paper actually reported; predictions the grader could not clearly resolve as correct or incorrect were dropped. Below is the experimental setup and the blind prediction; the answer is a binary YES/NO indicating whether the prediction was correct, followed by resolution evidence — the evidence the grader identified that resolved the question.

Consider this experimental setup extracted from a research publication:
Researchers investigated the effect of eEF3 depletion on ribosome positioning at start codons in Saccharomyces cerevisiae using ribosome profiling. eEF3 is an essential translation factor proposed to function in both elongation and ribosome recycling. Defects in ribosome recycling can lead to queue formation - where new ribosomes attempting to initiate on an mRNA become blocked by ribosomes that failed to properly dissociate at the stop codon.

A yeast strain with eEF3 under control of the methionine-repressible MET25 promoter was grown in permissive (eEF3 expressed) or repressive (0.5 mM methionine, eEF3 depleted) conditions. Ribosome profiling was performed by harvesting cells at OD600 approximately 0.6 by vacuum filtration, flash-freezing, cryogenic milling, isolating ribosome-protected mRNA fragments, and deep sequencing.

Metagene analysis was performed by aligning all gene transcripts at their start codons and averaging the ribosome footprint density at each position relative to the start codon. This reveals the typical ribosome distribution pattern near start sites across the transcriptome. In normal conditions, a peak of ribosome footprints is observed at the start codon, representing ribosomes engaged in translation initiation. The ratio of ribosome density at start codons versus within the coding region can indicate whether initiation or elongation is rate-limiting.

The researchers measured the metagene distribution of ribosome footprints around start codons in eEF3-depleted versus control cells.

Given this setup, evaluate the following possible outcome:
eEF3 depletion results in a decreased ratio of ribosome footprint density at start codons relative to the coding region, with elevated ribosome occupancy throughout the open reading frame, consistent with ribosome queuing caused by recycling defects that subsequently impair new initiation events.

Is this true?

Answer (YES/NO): NO